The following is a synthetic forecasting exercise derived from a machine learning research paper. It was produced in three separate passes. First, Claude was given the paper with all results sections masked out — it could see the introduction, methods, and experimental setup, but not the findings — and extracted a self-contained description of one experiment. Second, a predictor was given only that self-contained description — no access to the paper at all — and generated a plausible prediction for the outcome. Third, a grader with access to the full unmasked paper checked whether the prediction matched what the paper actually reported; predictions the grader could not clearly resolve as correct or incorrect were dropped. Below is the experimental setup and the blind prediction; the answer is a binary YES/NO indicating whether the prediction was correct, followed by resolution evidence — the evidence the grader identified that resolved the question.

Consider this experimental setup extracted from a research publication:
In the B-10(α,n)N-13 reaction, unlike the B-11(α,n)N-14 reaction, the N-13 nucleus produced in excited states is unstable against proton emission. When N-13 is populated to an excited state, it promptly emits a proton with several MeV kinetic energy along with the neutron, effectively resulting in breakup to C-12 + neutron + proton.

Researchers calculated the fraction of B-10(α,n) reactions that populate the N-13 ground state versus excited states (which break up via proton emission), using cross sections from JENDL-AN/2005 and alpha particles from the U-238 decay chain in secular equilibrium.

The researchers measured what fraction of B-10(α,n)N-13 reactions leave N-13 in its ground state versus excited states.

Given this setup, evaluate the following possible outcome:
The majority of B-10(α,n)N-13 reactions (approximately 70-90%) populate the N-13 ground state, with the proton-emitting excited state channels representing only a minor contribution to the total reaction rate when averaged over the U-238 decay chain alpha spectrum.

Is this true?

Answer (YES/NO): NO